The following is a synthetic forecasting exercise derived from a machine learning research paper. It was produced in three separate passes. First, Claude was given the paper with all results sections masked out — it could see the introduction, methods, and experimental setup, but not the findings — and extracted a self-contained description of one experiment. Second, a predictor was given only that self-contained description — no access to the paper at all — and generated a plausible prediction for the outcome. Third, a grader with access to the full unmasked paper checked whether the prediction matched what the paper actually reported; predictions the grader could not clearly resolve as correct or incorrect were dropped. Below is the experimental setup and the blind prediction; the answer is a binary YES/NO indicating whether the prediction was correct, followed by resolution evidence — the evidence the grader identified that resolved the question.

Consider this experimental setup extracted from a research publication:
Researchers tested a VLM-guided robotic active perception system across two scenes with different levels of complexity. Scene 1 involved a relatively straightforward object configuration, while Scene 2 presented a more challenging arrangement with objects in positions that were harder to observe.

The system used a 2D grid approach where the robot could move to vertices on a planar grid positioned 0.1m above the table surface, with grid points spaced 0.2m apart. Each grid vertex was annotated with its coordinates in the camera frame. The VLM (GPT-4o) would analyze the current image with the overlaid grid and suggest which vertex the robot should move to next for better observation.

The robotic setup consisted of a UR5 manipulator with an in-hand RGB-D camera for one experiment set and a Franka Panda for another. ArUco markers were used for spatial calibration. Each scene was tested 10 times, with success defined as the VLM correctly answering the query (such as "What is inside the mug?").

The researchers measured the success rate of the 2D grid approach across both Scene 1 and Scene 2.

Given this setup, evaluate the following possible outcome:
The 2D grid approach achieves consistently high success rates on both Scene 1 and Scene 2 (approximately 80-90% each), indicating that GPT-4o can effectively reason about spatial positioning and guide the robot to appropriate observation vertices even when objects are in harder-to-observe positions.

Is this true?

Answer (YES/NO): NO